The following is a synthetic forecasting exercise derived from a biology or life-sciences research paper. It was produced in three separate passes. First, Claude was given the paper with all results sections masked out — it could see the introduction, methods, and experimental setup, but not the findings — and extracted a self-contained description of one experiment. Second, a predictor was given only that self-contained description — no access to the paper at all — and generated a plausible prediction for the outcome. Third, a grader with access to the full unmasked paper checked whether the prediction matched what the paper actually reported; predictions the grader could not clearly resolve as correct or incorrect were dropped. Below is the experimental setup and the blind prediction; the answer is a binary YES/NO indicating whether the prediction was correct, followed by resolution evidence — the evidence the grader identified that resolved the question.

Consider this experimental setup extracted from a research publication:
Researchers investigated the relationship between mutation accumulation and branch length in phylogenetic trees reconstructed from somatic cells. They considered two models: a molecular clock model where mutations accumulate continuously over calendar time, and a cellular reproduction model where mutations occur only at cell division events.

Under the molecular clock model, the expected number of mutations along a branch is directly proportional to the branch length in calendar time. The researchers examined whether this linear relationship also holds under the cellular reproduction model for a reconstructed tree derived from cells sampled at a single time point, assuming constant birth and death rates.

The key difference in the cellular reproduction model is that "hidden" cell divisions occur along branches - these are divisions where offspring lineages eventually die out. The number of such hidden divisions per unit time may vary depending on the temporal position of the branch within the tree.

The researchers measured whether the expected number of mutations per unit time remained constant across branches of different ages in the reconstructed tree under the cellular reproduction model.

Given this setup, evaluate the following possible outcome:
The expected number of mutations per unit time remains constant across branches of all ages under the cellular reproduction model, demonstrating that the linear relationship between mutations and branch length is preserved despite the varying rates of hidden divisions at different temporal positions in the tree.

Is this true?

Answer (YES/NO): NO